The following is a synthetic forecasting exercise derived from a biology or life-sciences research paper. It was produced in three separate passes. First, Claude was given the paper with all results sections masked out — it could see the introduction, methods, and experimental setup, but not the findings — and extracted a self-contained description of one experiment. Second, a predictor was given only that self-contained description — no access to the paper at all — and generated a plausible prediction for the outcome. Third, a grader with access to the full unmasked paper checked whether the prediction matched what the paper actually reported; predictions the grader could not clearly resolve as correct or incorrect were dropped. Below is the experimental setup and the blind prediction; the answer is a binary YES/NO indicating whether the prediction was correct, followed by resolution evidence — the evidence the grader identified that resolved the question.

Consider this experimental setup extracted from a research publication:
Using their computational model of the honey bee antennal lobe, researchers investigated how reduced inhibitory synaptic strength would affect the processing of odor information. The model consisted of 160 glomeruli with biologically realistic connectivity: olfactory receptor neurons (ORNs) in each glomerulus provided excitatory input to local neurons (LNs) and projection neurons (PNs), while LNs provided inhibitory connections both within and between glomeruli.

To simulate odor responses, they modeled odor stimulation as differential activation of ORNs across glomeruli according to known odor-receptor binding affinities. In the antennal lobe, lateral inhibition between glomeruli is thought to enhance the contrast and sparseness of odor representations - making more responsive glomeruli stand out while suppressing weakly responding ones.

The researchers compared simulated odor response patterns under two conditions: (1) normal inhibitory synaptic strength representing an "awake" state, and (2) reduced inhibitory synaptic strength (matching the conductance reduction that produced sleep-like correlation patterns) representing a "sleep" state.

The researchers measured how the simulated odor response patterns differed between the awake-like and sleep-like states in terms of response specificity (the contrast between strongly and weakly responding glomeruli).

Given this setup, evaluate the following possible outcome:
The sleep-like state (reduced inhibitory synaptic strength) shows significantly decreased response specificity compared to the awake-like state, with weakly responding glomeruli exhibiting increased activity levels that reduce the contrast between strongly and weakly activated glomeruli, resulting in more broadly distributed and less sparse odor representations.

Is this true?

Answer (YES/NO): NO